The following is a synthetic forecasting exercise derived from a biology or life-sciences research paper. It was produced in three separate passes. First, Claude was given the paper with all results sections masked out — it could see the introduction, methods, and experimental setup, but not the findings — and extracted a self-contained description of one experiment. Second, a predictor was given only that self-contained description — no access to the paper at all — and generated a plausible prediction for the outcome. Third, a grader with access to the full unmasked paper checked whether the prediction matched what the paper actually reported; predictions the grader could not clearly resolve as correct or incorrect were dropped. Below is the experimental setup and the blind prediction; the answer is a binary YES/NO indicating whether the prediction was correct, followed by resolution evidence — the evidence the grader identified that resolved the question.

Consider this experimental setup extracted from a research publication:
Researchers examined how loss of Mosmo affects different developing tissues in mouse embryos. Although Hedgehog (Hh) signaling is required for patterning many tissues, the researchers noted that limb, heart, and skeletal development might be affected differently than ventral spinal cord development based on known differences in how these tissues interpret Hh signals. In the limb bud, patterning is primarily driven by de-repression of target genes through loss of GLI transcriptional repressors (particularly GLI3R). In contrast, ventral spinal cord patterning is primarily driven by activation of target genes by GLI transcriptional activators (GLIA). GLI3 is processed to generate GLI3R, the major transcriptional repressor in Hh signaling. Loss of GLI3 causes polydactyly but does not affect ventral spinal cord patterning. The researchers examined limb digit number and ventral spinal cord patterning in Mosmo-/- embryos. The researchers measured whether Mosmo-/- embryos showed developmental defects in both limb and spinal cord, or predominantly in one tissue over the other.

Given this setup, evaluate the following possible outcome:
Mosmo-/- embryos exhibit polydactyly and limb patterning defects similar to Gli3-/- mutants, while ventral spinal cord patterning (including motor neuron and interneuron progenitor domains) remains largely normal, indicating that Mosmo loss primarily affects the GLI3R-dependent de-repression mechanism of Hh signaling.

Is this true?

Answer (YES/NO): YES